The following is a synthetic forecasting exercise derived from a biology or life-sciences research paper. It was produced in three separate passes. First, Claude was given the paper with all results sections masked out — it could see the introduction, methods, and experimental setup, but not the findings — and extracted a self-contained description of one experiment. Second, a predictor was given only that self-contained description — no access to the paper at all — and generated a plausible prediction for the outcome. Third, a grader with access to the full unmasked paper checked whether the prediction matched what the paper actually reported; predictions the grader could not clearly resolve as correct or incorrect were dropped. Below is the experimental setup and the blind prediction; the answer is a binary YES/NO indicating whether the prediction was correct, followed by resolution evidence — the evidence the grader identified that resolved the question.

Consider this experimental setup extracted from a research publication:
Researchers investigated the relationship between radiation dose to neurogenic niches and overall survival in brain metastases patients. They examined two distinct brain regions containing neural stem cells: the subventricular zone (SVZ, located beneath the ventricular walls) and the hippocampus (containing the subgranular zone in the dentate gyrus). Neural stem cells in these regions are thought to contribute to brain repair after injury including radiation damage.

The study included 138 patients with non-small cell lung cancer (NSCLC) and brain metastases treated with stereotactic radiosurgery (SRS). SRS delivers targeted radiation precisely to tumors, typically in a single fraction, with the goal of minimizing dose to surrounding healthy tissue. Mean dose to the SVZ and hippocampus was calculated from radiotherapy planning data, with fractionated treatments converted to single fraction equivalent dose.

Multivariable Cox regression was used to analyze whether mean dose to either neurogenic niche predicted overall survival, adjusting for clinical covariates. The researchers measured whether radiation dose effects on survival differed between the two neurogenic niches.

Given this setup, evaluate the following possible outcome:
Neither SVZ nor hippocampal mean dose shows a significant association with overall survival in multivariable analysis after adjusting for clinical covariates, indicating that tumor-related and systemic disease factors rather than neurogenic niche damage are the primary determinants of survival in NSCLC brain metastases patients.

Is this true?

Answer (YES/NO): NO